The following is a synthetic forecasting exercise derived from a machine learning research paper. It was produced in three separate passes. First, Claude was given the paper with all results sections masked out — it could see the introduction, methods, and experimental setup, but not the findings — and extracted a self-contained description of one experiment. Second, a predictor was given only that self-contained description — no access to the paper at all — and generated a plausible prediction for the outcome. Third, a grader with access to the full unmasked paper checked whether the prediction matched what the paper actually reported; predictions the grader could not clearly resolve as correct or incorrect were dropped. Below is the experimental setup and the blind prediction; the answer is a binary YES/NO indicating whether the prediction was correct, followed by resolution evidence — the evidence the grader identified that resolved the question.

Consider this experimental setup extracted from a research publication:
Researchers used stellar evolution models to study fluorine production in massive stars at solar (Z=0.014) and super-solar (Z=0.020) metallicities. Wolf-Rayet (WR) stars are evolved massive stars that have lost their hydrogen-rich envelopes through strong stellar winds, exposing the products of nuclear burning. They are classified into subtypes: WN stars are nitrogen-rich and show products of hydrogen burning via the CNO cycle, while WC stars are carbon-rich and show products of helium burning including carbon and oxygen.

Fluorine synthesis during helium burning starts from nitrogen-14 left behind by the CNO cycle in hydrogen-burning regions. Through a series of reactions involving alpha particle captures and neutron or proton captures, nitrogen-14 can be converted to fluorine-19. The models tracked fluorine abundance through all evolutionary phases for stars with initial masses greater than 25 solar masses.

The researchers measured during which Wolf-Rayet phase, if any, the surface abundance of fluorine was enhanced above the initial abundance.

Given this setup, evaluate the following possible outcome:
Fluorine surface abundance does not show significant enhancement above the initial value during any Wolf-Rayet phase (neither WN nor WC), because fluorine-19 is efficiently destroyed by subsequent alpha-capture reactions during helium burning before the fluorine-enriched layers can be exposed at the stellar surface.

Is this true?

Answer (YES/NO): NO